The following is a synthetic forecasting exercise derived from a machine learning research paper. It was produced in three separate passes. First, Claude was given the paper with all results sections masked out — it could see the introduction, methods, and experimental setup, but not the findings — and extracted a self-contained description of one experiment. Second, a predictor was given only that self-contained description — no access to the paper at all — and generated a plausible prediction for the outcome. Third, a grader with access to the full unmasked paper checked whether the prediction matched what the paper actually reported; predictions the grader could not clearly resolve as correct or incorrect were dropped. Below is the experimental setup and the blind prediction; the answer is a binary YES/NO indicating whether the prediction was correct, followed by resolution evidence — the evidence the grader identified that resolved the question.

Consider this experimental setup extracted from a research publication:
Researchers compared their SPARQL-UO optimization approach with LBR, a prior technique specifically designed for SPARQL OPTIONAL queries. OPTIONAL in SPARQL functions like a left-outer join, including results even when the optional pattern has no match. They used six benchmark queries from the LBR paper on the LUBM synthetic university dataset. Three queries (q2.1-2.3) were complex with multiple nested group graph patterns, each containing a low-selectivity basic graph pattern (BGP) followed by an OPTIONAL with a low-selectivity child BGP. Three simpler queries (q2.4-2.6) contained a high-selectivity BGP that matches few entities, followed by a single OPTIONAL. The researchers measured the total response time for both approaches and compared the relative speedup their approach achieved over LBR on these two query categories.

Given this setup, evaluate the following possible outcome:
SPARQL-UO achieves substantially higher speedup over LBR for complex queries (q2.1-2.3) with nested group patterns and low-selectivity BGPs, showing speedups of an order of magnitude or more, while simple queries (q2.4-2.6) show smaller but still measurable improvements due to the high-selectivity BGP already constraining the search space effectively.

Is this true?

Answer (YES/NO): NO